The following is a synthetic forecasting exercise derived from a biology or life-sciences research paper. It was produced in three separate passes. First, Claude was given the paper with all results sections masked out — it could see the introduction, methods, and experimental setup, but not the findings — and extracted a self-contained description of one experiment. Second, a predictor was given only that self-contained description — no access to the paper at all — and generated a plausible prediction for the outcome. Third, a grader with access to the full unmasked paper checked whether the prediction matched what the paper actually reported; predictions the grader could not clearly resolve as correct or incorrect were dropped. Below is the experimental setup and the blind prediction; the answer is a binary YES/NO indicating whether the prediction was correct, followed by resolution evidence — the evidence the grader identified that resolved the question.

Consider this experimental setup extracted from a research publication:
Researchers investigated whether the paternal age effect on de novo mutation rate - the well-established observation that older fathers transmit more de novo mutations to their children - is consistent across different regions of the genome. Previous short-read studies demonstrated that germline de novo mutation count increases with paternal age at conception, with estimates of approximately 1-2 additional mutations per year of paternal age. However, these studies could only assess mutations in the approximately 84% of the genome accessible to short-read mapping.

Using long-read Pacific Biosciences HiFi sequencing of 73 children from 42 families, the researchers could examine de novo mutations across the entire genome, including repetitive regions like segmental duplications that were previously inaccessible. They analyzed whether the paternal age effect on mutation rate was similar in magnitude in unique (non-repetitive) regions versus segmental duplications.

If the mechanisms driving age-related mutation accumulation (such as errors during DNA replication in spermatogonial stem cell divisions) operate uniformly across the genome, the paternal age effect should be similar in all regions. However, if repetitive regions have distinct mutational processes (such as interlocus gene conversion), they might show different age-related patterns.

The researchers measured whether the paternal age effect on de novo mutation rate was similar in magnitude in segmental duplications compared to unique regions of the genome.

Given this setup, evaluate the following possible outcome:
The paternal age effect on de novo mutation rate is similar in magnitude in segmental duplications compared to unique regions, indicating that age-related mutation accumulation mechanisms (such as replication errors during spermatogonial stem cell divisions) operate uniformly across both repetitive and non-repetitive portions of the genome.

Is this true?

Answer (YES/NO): NO